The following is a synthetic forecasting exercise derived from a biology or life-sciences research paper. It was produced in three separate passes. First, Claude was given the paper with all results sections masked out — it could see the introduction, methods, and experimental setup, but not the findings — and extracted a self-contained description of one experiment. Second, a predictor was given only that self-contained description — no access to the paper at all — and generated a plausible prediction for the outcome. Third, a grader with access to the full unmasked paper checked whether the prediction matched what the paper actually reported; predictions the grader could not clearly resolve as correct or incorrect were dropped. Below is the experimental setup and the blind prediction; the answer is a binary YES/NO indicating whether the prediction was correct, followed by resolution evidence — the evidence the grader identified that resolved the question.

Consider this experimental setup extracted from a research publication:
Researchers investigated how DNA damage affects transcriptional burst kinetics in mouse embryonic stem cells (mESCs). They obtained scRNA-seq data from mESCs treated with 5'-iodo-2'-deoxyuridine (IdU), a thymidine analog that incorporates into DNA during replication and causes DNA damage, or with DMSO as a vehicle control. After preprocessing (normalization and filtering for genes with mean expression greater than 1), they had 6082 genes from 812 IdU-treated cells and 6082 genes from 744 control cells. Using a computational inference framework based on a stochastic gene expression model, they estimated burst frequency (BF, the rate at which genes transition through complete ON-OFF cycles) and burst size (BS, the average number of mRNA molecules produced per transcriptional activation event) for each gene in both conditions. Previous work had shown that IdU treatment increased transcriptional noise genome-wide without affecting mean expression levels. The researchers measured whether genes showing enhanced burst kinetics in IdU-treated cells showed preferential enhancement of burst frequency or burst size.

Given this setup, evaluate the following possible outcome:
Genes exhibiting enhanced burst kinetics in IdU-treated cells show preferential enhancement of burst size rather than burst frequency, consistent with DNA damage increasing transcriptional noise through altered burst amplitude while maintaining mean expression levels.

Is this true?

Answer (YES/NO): YES